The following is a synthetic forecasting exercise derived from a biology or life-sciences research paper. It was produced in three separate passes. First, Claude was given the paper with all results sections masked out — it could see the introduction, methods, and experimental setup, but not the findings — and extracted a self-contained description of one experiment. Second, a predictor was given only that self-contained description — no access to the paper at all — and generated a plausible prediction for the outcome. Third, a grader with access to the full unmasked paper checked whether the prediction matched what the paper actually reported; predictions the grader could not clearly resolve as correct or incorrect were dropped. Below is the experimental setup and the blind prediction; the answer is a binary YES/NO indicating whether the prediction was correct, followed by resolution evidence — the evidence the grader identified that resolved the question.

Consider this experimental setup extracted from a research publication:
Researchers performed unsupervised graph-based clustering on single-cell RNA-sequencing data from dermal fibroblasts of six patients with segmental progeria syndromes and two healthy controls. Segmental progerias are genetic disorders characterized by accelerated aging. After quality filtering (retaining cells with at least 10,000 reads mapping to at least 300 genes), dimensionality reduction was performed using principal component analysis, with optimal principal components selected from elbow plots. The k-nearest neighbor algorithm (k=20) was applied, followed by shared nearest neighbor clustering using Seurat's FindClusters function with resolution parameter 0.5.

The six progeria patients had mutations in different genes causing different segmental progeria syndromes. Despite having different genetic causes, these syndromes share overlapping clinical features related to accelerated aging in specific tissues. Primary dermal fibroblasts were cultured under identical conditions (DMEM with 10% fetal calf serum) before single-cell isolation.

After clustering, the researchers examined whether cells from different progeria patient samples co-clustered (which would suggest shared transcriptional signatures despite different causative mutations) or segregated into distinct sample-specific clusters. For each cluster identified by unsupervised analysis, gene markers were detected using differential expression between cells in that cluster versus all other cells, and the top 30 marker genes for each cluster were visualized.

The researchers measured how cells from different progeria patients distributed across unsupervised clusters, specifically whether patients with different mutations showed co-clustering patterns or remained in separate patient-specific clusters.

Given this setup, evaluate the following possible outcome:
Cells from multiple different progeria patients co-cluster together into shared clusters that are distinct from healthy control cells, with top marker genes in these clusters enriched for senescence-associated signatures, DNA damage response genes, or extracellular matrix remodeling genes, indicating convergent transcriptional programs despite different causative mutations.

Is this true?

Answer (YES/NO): YES